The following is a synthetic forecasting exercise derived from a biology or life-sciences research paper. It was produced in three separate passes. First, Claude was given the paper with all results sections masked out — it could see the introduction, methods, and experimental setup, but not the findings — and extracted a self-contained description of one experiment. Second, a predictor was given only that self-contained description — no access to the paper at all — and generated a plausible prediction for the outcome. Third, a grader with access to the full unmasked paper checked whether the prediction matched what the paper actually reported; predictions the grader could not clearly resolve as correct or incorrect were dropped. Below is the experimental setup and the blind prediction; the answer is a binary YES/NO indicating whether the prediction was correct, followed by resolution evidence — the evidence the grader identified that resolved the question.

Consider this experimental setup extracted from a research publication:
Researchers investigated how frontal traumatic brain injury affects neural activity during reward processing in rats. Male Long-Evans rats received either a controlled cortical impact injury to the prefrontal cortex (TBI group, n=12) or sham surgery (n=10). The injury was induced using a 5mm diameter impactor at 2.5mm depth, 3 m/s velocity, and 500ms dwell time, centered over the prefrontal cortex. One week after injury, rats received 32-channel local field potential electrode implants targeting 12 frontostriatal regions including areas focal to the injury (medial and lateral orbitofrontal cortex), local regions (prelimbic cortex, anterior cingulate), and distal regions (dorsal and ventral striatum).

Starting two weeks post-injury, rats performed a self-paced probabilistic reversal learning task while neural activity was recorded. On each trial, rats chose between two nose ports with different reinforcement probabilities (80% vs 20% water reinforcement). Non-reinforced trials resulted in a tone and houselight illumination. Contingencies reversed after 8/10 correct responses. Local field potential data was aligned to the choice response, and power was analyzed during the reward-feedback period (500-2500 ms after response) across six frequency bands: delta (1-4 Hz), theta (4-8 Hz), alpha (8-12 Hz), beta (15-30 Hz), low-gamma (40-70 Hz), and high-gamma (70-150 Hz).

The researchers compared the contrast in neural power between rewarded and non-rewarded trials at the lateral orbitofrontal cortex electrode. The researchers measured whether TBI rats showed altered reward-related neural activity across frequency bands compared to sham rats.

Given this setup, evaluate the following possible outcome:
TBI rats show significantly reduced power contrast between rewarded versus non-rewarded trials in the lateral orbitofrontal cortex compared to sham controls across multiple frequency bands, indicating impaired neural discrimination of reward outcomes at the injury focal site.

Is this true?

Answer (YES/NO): NO